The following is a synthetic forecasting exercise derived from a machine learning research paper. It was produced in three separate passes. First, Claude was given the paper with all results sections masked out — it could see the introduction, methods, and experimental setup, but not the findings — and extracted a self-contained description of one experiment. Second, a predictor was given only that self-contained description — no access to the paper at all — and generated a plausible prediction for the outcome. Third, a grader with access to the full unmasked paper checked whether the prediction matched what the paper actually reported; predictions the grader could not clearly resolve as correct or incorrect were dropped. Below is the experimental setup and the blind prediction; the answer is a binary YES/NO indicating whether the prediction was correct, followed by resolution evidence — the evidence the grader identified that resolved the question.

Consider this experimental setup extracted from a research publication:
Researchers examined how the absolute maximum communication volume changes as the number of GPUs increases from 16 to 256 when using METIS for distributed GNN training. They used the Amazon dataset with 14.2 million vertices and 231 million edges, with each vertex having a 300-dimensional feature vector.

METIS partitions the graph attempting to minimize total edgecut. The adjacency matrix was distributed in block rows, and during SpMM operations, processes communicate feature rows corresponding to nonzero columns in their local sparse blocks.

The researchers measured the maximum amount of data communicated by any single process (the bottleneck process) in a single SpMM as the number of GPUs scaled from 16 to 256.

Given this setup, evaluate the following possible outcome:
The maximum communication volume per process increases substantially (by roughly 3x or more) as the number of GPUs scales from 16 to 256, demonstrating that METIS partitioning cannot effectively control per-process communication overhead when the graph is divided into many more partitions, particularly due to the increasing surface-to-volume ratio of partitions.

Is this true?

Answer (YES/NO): NO